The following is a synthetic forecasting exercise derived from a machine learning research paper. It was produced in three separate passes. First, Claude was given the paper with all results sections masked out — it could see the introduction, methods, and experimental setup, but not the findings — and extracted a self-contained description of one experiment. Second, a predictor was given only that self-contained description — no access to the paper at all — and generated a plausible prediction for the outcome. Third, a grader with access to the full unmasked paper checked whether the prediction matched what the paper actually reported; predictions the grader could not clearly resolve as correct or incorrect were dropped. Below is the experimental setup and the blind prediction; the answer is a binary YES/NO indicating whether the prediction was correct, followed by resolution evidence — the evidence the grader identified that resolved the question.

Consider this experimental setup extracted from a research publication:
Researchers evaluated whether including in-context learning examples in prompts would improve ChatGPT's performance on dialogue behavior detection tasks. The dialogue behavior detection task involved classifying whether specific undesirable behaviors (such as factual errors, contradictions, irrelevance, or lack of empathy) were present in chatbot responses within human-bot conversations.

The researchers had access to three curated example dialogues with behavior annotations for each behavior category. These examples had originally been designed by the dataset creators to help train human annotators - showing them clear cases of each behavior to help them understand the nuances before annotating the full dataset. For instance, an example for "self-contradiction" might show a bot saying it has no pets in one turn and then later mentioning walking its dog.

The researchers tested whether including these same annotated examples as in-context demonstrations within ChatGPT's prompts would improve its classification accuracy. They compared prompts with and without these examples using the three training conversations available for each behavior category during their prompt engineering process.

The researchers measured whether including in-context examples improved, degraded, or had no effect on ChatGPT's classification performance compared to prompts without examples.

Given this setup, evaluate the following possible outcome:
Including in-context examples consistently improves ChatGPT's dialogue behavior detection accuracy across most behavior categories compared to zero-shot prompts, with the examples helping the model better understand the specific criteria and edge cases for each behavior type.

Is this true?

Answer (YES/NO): NO